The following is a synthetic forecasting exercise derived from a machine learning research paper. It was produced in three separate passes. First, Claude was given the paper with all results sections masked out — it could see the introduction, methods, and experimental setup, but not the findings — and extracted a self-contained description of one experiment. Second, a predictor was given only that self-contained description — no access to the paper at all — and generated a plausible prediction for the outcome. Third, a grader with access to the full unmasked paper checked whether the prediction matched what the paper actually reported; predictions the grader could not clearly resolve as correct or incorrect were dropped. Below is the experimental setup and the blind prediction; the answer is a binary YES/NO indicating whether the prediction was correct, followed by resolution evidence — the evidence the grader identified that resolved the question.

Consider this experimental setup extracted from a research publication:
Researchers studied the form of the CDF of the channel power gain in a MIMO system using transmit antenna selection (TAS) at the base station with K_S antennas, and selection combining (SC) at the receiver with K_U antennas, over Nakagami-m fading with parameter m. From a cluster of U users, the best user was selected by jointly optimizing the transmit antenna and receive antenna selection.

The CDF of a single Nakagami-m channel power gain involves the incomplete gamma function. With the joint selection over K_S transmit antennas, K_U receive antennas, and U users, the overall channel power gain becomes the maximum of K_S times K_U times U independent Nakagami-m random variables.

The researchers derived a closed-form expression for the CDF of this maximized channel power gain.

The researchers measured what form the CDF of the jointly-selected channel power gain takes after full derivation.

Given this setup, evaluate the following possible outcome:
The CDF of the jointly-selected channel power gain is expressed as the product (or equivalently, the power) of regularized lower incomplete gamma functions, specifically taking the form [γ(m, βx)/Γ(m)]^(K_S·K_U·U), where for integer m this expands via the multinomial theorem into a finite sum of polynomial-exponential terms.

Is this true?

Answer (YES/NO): YES